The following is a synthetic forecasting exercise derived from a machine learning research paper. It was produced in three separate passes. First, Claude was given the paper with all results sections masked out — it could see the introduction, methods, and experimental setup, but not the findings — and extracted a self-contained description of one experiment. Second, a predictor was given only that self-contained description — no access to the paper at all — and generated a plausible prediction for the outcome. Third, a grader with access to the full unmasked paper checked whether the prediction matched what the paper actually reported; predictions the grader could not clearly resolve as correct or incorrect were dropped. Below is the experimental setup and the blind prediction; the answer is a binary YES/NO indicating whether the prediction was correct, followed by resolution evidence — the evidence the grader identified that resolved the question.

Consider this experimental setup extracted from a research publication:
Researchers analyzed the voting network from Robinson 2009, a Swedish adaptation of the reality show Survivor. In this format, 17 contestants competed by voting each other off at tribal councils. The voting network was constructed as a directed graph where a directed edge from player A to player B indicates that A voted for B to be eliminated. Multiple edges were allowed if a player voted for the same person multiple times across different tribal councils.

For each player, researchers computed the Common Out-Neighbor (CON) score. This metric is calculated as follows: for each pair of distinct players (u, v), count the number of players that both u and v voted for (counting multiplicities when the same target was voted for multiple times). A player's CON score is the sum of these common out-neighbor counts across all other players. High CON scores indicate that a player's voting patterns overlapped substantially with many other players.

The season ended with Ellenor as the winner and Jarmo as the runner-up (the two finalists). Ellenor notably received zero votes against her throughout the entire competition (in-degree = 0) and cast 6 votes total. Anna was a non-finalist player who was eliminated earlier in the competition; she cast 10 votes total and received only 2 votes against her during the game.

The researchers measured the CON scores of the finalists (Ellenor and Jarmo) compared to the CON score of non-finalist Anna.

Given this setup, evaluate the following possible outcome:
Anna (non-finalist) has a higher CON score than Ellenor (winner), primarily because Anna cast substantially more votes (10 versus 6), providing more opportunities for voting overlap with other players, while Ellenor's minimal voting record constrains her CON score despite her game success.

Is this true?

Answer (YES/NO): YES